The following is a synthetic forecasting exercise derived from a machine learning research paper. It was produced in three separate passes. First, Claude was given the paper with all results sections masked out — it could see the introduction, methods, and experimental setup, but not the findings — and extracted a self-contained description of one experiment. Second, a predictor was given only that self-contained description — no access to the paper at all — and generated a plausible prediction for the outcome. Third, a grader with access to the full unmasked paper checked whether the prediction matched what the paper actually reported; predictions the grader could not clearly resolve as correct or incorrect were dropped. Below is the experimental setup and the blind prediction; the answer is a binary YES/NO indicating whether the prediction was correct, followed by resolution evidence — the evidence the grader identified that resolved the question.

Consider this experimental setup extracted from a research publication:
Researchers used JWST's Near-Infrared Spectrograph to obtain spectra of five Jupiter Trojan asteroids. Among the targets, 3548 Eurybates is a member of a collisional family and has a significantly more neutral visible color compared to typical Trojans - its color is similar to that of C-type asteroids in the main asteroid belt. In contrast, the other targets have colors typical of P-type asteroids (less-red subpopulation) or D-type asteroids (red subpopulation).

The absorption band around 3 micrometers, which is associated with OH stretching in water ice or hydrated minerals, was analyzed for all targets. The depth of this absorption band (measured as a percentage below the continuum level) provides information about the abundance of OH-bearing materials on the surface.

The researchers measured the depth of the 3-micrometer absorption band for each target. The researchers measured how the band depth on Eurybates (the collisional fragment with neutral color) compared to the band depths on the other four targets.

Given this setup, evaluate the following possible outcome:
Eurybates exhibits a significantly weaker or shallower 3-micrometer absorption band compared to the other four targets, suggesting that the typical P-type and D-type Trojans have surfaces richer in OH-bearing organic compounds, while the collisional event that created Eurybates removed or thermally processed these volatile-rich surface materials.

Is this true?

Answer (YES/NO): NO